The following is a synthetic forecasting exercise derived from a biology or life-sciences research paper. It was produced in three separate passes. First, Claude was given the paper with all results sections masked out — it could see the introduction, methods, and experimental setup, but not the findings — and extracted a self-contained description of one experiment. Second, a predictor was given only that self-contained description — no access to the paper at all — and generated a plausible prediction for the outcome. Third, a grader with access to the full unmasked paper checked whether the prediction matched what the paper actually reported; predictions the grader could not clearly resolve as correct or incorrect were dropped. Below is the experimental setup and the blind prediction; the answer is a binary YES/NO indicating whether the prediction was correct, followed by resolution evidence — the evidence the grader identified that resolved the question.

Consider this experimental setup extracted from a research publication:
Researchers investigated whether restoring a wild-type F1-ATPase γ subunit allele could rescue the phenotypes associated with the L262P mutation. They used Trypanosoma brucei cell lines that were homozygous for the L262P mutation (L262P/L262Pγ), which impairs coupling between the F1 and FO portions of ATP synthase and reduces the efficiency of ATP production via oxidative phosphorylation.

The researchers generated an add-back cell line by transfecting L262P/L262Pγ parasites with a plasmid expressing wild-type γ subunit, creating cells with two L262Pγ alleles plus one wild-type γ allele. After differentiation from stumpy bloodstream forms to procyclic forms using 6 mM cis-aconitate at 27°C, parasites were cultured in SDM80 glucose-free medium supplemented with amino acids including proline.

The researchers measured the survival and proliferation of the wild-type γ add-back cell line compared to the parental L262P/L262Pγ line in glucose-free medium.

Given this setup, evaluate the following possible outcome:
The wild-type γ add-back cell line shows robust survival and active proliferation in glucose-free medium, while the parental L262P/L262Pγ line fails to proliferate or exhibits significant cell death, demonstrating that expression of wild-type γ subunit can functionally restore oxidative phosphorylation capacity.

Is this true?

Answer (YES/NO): NO